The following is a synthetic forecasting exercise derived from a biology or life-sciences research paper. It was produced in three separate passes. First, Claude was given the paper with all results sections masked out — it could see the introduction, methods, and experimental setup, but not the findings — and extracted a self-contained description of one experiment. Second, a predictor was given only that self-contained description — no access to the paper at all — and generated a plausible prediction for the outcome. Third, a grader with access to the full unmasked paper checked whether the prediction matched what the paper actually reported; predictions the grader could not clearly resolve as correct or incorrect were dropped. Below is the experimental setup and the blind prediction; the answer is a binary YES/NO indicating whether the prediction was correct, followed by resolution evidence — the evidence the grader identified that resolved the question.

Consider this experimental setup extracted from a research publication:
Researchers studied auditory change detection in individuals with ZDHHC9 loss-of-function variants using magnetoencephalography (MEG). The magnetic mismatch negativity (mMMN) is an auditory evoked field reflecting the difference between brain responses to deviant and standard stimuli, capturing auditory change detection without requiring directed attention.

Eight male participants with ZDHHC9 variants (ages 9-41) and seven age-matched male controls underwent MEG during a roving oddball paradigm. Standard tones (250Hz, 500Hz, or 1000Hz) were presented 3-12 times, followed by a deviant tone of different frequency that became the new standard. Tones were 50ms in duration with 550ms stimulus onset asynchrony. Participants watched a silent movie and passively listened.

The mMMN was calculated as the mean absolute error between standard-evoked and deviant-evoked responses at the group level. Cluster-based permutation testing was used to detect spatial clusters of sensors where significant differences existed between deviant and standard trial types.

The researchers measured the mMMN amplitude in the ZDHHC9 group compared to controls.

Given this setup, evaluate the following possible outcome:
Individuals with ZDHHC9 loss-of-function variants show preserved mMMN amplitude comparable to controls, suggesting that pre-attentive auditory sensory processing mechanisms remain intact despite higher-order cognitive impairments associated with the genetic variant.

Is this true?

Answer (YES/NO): NO